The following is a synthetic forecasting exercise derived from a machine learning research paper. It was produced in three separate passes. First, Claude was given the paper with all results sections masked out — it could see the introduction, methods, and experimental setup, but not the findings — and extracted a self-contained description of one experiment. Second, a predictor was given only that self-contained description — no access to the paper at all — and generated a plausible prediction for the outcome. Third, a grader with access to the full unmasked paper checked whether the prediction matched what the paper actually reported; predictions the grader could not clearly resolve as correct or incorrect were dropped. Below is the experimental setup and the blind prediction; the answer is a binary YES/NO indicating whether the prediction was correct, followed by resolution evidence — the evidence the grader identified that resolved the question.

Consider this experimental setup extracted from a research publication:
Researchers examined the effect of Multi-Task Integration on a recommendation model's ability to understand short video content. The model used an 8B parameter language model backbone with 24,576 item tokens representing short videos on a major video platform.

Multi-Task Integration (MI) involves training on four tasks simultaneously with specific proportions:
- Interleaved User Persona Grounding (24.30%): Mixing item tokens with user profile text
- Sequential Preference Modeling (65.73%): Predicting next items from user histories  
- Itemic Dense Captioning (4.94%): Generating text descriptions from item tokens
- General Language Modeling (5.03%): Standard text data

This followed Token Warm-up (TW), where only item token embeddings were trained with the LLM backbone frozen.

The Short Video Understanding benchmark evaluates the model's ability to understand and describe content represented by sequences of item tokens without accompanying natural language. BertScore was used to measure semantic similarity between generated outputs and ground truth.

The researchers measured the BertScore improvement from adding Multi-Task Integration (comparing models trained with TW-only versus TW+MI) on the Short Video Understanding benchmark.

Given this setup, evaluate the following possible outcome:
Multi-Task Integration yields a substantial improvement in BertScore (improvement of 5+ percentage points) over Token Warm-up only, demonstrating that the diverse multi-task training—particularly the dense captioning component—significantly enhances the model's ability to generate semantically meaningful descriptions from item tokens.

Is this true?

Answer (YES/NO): YES